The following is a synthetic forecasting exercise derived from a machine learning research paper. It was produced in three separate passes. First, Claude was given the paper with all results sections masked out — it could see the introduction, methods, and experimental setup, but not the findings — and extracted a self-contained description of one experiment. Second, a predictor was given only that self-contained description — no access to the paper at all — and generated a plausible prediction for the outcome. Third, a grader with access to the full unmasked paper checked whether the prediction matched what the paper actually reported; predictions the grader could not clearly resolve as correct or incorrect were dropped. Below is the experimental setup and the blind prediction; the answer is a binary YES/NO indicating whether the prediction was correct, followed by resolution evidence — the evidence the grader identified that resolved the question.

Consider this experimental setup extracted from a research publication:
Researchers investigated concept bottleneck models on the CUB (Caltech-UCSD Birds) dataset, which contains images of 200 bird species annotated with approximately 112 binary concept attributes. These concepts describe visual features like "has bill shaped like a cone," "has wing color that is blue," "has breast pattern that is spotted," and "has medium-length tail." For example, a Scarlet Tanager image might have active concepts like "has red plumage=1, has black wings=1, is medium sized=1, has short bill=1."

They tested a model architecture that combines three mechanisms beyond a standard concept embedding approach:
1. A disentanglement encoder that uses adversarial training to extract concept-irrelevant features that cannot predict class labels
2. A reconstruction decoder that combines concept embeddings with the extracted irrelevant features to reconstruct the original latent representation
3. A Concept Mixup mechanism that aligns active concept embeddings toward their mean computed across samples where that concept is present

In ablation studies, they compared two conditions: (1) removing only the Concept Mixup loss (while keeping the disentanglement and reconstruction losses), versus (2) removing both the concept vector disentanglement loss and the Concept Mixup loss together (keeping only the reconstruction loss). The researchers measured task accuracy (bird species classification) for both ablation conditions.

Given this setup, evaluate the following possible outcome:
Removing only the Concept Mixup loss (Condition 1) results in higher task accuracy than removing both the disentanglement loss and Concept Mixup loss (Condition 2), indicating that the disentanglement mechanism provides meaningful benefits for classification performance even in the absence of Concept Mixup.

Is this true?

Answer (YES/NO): NO